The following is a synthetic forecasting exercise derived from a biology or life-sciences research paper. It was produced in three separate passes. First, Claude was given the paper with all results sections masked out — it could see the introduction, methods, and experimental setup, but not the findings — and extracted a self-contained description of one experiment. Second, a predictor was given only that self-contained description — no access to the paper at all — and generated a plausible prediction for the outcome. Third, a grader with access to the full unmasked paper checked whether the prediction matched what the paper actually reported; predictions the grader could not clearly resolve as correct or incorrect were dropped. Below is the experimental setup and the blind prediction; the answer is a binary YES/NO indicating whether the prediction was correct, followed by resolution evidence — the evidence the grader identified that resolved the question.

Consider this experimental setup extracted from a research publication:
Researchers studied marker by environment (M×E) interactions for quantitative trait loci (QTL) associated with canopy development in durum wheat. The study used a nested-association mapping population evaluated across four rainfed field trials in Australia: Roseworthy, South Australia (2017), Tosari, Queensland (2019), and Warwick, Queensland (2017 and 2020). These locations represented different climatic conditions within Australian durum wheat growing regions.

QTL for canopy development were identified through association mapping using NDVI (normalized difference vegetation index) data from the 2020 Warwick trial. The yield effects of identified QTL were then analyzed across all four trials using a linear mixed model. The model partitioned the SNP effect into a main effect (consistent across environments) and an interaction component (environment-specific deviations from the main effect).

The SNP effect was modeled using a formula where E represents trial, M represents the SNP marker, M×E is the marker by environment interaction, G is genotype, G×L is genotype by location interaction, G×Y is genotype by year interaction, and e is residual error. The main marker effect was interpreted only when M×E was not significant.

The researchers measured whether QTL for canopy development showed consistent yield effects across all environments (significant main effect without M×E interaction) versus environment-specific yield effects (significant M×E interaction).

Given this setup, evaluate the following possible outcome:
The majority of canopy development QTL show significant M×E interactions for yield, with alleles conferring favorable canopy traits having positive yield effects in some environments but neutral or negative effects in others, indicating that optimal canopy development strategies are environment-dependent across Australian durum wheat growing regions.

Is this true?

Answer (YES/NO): NO